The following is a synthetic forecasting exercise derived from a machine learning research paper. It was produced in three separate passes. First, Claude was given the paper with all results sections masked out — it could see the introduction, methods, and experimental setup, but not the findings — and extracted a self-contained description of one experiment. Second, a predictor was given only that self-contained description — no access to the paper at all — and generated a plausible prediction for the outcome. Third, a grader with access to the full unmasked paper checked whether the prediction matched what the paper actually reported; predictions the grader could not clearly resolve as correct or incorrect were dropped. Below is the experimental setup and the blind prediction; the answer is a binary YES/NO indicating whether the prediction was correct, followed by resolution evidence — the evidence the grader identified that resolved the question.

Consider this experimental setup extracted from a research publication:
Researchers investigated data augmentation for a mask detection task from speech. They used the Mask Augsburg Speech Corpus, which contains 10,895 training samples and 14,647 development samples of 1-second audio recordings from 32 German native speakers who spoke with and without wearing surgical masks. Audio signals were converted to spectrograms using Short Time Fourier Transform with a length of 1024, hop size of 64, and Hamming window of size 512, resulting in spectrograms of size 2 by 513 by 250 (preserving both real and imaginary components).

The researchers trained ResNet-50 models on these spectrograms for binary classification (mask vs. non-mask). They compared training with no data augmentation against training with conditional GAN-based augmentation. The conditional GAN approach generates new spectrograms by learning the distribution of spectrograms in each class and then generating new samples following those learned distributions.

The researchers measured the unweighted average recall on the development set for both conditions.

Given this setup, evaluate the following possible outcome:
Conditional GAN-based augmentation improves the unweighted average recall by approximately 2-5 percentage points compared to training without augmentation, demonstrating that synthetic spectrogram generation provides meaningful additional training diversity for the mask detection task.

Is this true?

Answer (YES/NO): NO